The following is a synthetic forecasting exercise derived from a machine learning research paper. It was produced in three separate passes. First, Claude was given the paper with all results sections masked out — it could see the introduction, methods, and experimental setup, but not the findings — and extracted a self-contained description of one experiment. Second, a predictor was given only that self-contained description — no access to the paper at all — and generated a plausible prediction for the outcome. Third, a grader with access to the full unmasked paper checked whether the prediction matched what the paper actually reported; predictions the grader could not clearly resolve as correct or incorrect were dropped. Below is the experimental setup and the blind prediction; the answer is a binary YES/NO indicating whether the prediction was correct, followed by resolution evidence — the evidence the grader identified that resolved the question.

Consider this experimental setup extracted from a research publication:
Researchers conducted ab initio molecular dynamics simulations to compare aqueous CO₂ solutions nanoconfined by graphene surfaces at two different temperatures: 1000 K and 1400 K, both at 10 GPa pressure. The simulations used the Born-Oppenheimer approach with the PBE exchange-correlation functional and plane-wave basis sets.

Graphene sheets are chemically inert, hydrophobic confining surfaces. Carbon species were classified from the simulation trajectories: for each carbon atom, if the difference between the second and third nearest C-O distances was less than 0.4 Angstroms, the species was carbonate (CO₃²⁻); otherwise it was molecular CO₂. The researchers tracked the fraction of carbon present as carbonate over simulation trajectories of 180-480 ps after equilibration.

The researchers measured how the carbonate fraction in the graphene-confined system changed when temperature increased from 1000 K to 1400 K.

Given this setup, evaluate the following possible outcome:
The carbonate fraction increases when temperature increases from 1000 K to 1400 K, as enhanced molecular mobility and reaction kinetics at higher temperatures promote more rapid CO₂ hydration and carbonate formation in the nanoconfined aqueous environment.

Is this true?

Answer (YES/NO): NO